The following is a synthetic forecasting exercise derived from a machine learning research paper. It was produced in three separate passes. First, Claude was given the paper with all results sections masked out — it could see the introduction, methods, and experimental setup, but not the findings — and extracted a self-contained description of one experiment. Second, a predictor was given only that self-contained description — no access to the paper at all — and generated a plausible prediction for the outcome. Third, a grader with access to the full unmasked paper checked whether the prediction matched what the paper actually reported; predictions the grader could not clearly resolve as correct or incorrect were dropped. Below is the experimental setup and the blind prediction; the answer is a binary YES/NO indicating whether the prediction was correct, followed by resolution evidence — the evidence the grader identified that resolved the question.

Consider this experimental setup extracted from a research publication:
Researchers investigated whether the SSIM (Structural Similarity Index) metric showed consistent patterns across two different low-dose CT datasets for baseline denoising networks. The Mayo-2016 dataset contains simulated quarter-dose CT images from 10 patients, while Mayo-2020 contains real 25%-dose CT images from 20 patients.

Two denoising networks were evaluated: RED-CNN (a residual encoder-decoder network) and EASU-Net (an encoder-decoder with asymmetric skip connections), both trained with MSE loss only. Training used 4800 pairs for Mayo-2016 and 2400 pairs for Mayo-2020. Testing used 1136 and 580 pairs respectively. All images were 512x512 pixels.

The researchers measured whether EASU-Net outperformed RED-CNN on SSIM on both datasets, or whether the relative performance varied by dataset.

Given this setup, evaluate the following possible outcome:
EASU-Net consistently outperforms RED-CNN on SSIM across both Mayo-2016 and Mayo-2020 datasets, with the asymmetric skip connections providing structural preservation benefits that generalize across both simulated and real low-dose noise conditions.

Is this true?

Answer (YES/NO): YES